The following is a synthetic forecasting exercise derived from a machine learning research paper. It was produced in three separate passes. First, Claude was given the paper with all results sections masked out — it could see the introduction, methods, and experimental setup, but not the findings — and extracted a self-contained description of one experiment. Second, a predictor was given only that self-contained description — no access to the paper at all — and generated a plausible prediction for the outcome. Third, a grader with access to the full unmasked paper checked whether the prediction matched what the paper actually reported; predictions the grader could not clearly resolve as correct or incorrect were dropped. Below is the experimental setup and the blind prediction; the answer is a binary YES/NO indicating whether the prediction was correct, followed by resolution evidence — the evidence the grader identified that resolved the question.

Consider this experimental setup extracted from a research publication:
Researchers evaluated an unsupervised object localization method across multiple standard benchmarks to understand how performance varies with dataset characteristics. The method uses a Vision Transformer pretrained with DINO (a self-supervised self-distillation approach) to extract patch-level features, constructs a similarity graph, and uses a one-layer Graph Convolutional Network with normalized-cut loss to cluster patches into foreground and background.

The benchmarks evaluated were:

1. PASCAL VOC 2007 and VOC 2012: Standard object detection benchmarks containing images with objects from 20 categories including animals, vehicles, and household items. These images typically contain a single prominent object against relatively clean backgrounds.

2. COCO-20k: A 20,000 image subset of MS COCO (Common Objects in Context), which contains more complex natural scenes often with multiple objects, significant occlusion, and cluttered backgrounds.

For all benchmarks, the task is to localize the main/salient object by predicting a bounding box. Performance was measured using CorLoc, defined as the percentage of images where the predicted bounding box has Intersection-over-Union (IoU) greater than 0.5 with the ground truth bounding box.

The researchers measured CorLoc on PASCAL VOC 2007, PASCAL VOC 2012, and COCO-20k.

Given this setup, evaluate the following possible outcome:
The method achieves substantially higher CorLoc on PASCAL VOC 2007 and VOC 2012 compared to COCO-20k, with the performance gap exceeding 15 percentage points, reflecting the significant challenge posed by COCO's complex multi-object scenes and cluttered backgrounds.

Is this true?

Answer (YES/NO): NO